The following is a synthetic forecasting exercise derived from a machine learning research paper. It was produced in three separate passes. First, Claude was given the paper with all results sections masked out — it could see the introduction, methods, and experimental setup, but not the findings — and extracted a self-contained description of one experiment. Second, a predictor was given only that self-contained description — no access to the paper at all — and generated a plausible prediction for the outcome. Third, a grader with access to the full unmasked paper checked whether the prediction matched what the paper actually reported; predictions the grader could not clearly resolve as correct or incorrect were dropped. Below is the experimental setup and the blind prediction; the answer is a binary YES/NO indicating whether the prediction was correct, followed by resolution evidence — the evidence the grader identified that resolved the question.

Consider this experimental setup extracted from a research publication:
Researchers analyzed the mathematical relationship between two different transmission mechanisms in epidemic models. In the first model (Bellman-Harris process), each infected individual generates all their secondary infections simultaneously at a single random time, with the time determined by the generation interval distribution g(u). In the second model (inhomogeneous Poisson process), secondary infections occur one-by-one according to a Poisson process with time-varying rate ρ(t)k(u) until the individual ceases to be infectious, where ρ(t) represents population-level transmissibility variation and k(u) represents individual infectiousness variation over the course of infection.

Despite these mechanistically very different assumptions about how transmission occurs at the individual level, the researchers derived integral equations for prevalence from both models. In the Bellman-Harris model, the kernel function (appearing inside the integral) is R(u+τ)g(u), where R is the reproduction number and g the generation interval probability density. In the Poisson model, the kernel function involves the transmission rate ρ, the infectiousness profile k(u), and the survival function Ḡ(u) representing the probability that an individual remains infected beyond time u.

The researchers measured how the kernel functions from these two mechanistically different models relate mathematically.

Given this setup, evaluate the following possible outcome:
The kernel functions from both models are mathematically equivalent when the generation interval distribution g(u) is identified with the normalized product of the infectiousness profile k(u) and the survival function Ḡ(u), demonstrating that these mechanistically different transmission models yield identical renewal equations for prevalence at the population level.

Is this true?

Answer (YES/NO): NO